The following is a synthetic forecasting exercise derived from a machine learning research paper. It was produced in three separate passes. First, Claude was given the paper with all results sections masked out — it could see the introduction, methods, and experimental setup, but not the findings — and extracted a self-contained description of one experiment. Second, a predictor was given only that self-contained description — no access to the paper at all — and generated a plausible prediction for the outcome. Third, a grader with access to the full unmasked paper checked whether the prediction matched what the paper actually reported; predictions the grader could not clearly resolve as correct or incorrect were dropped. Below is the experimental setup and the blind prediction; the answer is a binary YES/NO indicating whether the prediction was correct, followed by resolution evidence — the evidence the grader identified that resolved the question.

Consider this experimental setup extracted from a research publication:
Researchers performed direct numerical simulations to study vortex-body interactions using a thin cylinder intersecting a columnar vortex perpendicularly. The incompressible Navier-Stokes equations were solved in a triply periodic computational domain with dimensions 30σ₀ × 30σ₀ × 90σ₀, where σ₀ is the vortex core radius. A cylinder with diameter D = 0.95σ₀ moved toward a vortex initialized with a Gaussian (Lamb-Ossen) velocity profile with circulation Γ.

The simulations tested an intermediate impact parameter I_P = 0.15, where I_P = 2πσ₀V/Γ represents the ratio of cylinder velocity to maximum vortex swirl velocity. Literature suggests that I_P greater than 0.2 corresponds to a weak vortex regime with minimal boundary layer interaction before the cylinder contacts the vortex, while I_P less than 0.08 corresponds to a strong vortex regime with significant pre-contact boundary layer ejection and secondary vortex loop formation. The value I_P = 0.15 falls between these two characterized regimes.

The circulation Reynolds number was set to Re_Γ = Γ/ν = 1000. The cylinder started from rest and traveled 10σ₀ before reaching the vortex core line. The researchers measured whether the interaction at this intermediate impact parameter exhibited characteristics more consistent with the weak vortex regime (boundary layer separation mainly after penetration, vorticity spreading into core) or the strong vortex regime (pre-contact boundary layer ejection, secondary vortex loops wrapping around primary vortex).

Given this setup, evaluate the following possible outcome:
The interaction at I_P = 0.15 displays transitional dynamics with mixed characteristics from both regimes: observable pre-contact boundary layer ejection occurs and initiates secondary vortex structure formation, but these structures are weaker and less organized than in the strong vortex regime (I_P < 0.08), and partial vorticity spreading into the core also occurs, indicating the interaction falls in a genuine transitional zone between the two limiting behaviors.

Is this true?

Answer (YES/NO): NO